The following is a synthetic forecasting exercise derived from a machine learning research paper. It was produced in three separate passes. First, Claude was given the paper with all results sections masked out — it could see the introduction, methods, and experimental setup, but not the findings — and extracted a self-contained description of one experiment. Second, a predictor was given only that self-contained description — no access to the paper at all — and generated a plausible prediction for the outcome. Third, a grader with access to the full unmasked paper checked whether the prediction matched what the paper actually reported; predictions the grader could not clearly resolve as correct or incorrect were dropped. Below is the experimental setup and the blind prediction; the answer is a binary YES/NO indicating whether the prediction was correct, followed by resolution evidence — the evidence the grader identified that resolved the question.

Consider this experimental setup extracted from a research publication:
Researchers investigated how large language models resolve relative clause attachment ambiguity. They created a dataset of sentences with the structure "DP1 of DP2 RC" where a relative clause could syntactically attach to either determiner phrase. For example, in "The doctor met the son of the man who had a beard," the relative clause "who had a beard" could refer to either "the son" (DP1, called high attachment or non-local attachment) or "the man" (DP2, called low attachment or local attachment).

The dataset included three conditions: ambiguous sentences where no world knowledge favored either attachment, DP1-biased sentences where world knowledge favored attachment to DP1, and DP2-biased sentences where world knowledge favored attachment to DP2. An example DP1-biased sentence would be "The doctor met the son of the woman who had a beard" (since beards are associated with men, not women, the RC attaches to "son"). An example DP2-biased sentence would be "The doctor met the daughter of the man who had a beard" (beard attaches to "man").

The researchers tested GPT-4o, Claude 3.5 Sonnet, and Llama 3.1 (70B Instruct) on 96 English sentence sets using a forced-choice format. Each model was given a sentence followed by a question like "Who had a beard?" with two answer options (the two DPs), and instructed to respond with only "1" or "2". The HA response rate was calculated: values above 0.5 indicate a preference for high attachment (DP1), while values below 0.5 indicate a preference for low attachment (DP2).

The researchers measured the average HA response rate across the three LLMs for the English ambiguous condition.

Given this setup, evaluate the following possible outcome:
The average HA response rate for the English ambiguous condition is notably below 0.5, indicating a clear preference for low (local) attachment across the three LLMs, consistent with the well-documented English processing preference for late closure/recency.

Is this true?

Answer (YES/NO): YES